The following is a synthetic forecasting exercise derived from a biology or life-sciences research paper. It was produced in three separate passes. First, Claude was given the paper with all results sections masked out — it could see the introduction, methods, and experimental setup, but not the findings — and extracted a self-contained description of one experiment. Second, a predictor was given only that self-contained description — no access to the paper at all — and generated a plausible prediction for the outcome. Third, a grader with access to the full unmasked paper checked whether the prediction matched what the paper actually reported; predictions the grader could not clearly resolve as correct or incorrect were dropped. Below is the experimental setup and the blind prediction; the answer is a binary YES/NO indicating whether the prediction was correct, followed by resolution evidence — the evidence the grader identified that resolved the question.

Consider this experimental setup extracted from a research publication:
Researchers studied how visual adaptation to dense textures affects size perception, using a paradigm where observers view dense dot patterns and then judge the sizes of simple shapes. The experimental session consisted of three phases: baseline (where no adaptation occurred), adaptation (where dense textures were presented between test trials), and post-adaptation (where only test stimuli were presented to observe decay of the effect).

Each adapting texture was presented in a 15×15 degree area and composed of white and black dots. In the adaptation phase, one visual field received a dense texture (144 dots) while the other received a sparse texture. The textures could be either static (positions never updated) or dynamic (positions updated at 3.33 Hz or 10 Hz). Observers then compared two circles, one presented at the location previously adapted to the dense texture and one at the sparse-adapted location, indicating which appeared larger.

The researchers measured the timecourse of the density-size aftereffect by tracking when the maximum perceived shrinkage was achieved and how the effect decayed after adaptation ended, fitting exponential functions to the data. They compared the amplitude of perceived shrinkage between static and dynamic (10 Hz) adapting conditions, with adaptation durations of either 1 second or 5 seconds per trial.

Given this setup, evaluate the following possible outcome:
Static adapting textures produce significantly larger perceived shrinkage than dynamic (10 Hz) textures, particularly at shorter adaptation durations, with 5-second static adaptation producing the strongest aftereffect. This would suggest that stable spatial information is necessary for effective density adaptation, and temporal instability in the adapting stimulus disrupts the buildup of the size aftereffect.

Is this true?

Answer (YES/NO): NO